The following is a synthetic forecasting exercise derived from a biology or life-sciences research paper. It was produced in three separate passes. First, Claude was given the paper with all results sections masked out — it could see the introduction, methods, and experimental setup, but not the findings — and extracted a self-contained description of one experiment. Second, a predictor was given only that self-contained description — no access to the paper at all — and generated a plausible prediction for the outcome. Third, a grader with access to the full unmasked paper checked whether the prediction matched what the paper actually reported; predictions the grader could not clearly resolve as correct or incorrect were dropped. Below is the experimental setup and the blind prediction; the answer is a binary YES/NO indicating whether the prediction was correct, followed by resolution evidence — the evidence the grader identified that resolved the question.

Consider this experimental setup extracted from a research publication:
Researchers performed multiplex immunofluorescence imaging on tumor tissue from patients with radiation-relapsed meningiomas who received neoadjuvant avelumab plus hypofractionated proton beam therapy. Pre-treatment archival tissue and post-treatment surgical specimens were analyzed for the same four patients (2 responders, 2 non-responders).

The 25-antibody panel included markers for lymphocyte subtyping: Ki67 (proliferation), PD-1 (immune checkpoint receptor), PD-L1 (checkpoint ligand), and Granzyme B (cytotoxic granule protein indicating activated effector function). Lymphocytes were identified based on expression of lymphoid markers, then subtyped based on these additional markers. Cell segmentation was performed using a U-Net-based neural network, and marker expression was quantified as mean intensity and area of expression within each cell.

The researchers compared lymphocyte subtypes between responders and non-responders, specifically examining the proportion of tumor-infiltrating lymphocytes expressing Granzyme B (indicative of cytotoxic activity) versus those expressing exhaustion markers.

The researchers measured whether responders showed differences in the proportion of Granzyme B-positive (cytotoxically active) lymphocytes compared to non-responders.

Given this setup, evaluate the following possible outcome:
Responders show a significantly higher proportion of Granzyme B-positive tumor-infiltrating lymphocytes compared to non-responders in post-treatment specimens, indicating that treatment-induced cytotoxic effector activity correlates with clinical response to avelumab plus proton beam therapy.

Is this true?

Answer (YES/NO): YES